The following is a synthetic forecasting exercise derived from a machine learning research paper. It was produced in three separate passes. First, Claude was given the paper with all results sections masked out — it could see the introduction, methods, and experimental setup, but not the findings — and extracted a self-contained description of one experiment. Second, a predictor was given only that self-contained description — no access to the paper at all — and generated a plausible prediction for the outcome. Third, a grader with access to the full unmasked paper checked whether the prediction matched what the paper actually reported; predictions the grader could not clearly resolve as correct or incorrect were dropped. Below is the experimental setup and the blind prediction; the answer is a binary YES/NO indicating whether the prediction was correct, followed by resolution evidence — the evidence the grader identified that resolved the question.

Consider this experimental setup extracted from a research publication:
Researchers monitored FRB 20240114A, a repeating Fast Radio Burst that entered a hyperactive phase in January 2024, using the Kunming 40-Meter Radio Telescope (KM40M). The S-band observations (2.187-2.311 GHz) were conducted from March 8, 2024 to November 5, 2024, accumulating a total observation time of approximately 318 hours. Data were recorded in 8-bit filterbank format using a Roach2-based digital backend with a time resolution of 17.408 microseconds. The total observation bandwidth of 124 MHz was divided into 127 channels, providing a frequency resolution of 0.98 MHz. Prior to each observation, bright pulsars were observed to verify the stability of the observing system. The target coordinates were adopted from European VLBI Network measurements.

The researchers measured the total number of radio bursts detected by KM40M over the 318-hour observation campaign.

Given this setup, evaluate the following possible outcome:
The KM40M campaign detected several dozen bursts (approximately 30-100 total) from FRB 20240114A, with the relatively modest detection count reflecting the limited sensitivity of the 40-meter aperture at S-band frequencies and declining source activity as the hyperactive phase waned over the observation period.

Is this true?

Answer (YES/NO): NO